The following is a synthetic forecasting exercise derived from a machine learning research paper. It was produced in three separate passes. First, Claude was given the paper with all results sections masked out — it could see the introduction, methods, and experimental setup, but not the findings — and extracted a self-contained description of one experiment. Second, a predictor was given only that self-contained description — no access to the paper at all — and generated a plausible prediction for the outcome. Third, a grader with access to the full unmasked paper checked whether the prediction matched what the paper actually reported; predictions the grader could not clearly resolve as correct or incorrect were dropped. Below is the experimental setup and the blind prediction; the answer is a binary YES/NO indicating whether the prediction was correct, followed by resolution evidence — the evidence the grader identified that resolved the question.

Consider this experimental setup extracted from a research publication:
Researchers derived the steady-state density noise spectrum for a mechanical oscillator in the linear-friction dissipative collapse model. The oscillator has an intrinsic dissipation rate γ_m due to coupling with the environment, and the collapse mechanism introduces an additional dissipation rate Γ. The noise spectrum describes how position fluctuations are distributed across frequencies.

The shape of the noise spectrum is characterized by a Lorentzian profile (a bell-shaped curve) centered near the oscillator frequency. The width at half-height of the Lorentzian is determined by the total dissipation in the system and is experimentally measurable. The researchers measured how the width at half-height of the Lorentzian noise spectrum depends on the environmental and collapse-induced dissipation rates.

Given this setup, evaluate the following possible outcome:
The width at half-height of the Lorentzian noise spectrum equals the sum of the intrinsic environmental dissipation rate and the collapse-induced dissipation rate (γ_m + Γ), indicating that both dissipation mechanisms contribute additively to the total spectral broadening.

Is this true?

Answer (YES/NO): YES